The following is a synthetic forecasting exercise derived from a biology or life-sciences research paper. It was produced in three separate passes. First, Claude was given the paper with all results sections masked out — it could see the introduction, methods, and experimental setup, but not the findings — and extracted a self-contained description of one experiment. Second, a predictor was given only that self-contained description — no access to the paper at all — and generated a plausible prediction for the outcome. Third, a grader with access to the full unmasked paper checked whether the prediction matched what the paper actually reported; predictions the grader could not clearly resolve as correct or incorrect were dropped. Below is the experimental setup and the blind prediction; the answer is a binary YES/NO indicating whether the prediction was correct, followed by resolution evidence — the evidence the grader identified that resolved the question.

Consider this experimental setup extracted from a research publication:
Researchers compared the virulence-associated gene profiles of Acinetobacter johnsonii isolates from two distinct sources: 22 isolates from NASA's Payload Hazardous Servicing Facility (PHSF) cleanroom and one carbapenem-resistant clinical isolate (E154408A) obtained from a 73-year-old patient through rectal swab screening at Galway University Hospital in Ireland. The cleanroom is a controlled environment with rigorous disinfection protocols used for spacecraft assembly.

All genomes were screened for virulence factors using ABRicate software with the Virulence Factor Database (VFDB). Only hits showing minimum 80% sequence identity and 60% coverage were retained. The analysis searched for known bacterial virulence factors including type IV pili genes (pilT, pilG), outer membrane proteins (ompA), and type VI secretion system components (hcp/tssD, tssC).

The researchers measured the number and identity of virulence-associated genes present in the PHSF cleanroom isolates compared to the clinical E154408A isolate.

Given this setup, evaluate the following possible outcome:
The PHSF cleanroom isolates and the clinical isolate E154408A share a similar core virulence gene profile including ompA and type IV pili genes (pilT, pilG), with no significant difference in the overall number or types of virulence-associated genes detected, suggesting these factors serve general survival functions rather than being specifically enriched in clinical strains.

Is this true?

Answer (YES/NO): NO